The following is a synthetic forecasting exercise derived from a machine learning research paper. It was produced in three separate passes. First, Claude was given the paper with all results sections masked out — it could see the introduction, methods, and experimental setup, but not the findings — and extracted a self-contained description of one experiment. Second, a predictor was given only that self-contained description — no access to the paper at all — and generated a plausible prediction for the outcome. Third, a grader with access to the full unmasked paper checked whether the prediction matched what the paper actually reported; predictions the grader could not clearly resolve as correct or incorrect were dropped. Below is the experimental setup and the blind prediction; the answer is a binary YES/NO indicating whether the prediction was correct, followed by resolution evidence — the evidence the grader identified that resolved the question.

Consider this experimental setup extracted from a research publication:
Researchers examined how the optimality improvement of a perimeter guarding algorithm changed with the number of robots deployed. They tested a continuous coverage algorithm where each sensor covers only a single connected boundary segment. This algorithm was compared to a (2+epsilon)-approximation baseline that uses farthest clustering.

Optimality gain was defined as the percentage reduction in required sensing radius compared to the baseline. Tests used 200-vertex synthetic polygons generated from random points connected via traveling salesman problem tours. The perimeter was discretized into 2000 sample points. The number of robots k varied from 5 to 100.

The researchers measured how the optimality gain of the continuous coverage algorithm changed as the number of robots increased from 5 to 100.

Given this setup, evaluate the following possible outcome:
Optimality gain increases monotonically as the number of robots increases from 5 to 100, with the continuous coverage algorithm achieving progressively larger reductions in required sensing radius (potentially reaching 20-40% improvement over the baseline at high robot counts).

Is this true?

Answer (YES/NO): YES